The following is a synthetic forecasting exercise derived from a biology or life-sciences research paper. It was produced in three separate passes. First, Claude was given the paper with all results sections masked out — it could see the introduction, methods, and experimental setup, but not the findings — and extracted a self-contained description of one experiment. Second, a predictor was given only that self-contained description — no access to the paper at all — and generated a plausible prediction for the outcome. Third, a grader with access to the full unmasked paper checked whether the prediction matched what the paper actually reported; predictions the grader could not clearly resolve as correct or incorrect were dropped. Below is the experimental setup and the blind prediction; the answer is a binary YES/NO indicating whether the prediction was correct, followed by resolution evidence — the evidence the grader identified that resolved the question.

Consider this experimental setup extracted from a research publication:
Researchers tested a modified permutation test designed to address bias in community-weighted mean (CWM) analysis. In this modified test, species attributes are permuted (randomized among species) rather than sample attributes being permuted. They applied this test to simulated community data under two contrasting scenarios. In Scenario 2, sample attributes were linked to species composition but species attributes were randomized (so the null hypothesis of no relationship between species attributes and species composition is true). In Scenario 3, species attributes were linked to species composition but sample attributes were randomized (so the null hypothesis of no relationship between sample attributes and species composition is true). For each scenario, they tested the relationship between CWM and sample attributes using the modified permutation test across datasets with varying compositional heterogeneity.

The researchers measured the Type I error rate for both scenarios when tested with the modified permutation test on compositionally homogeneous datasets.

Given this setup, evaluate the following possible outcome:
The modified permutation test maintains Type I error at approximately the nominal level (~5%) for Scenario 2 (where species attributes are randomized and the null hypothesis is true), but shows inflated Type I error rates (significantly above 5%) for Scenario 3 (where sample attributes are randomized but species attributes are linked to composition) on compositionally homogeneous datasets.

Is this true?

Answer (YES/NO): NO